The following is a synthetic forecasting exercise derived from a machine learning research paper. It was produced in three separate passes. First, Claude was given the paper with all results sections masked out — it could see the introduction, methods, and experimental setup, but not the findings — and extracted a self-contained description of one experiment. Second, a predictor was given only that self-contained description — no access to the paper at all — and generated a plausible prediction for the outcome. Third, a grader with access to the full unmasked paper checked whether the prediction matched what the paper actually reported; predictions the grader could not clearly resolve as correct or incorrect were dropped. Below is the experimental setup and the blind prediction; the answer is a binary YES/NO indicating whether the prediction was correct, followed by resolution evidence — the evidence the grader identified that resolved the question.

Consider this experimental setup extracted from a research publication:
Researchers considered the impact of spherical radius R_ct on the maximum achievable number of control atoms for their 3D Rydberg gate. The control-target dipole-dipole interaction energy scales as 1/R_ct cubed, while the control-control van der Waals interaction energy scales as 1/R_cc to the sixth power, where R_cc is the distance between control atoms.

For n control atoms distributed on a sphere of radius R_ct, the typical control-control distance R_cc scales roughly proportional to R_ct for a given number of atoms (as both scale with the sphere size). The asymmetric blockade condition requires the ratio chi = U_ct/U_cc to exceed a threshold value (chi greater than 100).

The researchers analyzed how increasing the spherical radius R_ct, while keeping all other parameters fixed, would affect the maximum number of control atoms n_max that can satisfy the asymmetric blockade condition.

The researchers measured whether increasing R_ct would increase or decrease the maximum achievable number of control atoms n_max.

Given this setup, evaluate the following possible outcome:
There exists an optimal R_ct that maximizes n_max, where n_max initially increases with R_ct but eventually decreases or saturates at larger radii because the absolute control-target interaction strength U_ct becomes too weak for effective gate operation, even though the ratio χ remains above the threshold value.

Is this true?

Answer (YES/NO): NO